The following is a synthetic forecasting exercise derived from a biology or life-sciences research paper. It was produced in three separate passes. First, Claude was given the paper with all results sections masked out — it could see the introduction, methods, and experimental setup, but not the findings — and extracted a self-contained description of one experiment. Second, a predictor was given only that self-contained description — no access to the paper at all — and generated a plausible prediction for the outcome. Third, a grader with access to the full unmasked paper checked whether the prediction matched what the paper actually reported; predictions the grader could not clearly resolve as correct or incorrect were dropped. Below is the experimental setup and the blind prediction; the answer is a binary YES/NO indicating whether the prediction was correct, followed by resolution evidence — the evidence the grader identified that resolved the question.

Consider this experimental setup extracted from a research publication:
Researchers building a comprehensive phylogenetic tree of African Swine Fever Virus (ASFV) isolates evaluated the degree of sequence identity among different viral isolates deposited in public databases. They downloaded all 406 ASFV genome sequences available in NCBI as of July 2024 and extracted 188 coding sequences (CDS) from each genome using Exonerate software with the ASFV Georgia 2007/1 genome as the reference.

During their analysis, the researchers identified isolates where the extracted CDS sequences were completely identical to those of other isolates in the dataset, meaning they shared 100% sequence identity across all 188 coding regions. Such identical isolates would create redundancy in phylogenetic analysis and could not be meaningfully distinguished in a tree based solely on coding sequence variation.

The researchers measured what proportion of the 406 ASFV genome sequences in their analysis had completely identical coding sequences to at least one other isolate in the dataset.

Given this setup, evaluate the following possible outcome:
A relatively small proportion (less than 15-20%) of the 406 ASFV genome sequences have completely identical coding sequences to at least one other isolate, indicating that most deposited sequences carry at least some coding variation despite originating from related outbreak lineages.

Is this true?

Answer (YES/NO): YES